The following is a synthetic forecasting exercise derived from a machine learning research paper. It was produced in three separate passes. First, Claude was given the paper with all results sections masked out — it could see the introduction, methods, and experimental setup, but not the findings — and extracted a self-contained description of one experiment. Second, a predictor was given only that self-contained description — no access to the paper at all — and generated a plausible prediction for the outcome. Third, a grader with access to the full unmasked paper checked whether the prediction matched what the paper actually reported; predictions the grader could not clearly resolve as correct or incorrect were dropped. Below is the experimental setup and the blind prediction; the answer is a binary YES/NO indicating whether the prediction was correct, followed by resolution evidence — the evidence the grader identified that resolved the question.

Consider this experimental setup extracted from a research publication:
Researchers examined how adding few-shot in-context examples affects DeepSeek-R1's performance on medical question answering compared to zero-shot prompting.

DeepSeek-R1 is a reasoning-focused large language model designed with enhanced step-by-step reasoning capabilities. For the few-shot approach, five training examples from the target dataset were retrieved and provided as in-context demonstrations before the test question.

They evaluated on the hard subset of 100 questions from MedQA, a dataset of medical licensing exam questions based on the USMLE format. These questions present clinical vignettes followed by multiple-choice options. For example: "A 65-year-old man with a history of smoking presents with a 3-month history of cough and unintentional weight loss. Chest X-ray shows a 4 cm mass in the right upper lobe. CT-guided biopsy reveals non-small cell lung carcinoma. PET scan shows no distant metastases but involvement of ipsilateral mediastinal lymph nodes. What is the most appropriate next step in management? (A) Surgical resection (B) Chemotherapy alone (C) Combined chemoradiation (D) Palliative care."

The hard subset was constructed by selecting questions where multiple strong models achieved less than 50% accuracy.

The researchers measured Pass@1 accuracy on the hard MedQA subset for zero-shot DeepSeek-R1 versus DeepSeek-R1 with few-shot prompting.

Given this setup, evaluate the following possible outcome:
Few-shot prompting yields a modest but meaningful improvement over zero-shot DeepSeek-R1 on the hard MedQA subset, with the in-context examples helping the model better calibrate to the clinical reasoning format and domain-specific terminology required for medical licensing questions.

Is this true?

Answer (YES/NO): NO